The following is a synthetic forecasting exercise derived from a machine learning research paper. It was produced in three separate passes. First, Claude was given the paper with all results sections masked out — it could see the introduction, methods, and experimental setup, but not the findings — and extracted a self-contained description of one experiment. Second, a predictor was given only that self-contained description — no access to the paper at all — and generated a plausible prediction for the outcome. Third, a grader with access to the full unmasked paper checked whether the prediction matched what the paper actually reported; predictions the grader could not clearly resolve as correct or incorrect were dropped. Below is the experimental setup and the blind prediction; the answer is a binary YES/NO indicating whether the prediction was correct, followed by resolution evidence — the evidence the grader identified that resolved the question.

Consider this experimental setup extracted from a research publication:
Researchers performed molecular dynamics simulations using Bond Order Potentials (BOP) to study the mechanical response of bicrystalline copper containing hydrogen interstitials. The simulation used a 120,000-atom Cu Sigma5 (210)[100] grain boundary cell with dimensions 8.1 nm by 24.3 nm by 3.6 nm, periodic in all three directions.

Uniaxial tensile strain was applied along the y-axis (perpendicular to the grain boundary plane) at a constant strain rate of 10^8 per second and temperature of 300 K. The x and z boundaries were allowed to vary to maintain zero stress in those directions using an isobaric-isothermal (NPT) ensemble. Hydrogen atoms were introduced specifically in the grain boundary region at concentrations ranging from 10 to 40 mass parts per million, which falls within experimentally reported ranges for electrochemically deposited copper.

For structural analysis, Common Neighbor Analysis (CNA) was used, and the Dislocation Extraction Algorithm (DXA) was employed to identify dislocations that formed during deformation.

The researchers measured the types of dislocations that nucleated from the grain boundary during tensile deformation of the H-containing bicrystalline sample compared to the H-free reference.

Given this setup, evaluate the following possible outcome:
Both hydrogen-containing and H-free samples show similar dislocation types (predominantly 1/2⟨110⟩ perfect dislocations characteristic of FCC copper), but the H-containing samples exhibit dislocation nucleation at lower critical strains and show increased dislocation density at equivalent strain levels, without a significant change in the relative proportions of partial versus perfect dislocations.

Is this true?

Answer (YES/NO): NO